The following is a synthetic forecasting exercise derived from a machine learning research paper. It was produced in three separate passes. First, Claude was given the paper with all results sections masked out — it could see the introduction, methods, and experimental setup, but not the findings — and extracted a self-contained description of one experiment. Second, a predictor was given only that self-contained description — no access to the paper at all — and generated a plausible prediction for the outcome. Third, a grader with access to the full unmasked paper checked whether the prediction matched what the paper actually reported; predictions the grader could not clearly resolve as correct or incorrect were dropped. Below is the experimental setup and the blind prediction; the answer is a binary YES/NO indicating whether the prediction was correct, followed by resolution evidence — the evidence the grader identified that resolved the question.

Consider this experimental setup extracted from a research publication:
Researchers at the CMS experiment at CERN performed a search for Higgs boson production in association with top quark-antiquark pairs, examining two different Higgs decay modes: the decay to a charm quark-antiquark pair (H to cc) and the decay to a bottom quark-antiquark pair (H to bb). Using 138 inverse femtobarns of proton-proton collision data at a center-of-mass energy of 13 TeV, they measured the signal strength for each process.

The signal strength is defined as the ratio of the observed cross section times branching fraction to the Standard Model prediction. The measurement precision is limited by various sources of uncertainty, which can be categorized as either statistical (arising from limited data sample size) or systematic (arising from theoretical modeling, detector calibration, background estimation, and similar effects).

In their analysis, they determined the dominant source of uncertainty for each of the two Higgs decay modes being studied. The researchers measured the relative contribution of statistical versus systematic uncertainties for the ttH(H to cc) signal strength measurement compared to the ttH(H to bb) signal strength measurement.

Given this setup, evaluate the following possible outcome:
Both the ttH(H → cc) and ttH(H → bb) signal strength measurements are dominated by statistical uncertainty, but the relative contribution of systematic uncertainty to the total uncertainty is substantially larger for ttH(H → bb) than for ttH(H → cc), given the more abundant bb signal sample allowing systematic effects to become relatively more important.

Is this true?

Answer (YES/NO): NO